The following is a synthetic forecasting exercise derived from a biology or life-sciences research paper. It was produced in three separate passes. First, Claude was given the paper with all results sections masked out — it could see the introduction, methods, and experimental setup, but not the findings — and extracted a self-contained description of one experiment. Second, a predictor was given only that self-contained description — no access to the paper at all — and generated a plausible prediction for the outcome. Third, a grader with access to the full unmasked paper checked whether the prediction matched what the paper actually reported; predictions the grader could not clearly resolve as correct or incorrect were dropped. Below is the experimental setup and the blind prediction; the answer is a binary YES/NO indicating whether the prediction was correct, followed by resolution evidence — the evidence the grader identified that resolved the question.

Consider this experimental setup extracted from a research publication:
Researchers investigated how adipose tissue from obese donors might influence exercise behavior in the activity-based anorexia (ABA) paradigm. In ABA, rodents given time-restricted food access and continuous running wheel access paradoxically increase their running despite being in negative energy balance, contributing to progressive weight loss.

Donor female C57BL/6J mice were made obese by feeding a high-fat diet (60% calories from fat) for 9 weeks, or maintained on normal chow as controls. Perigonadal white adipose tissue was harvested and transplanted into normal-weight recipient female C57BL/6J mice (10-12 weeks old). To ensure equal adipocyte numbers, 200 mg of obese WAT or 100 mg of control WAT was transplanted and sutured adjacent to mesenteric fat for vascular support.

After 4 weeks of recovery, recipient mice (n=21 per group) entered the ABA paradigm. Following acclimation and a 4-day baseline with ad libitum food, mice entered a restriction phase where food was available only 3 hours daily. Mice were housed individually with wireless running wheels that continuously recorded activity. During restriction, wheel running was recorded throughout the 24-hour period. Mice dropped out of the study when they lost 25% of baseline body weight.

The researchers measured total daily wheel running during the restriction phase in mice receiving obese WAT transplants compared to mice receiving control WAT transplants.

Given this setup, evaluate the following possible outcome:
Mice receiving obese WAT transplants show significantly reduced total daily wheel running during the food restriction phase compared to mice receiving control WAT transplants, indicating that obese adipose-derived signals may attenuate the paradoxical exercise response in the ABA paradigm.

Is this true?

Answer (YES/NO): NO